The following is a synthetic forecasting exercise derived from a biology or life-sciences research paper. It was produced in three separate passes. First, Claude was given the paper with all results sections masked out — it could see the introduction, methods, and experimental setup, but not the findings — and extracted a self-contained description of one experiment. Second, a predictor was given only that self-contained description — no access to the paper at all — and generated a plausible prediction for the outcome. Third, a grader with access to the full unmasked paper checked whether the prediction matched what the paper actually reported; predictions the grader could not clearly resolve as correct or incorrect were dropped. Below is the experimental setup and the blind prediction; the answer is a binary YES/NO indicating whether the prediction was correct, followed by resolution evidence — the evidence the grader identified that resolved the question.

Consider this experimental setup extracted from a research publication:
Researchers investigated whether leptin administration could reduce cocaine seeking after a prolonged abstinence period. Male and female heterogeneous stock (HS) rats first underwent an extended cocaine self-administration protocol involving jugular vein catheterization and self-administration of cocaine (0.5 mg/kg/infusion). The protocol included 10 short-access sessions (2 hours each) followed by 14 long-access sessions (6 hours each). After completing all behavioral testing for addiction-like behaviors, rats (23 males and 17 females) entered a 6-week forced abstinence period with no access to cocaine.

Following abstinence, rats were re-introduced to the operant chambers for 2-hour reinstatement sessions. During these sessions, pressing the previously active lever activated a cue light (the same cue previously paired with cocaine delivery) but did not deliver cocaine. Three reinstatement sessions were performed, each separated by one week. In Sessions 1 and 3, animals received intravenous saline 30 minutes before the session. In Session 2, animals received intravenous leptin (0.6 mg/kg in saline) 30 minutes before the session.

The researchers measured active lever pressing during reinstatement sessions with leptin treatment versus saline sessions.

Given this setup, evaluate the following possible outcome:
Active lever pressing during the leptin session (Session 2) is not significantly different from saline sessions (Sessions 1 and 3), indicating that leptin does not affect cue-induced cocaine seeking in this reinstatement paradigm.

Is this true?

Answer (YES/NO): NO